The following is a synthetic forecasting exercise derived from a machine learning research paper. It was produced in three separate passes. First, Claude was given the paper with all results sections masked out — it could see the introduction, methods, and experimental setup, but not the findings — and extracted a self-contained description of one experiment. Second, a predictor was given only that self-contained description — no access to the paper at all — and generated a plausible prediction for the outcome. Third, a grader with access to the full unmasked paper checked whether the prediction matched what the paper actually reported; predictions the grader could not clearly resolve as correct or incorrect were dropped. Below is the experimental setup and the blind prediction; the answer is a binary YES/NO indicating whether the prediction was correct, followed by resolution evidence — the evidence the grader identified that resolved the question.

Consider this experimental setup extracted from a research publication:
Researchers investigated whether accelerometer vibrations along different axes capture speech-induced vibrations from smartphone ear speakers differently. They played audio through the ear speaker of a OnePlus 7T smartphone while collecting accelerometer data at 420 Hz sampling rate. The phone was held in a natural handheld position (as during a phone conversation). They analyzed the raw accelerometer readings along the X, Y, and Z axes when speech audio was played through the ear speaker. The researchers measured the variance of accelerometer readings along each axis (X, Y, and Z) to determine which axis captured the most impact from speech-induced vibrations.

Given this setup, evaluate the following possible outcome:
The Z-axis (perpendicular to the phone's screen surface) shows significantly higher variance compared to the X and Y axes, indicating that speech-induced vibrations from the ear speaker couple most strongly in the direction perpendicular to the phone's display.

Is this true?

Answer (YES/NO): YES